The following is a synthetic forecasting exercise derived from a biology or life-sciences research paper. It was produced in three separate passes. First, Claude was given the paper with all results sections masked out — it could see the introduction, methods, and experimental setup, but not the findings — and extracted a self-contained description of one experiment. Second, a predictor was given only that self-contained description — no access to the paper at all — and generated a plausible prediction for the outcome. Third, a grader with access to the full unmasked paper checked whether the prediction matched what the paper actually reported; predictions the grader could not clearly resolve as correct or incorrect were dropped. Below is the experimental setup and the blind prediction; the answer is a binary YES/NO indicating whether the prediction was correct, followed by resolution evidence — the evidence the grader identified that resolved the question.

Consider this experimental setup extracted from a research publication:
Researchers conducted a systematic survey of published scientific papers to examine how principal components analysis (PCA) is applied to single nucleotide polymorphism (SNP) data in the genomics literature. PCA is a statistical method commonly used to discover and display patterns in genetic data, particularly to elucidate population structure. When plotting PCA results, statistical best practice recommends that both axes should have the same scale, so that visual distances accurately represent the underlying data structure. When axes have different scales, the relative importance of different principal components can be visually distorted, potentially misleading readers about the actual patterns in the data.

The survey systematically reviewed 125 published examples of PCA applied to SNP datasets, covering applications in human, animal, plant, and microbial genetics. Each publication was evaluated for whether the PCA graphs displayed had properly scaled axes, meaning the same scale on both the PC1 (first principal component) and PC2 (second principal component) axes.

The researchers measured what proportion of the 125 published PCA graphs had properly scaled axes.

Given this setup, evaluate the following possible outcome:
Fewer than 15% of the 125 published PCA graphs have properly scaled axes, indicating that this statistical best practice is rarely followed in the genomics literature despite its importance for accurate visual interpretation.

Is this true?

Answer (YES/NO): YES